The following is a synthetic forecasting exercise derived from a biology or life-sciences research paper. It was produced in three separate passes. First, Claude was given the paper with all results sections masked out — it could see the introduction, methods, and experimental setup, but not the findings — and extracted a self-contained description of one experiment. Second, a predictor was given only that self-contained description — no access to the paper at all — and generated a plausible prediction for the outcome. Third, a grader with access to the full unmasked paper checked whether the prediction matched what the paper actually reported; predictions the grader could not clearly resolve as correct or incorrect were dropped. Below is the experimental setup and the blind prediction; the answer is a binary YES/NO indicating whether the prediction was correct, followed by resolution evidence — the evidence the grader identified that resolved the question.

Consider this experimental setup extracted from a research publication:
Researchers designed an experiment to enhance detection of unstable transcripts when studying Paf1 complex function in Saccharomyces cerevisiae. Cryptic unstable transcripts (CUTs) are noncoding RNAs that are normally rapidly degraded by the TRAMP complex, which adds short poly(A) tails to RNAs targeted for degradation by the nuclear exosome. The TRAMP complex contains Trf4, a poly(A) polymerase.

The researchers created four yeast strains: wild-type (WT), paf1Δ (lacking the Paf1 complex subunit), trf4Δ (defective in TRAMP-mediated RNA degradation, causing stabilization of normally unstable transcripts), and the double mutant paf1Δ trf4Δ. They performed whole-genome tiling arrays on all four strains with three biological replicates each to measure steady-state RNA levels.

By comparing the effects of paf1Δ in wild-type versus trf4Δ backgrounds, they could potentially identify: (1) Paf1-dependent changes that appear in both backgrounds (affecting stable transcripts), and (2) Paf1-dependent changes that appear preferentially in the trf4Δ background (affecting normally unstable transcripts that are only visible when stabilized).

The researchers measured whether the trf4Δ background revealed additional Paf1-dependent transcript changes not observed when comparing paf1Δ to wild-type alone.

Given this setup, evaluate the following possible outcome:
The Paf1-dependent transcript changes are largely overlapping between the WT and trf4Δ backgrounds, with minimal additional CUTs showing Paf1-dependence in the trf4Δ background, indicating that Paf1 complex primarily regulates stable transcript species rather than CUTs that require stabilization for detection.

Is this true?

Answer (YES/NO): NO